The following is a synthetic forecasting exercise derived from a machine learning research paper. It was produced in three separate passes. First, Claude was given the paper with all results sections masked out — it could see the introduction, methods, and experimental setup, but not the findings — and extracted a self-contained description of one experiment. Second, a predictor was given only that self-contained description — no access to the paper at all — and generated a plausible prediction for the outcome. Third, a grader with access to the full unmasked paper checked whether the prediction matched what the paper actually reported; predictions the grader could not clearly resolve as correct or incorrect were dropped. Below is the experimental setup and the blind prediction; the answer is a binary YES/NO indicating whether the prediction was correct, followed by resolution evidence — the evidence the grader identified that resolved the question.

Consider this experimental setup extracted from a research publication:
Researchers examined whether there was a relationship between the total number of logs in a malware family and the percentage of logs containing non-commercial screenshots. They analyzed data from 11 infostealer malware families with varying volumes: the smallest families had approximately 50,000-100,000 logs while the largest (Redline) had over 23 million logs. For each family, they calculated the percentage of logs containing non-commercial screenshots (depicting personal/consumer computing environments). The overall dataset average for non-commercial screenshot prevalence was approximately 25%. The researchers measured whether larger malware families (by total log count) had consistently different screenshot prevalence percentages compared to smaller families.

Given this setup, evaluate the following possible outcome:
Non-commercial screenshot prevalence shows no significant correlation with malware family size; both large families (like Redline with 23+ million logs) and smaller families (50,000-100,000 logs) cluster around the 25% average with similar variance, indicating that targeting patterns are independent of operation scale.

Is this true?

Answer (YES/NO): NO